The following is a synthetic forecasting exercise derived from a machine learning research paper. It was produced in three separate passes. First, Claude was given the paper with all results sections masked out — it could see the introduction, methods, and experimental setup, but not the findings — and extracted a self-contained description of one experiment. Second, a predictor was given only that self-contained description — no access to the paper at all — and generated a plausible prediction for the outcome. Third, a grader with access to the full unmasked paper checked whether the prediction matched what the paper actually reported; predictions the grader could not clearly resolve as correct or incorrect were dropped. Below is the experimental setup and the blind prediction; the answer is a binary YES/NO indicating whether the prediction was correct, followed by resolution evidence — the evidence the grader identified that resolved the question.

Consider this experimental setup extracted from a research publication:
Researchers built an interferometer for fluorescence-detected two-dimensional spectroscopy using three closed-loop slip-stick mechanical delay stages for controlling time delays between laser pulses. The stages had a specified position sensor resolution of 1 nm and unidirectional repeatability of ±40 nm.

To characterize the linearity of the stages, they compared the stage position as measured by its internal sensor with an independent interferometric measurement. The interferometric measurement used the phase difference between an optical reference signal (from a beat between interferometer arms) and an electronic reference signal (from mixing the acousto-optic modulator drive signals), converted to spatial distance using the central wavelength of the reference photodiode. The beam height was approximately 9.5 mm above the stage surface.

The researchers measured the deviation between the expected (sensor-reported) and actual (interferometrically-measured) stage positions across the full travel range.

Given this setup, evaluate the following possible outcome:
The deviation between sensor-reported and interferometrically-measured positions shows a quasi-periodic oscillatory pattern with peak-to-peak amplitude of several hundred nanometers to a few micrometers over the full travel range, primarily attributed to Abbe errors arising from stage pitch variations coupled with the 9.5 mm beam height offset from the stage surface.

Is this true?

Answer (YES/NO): NO